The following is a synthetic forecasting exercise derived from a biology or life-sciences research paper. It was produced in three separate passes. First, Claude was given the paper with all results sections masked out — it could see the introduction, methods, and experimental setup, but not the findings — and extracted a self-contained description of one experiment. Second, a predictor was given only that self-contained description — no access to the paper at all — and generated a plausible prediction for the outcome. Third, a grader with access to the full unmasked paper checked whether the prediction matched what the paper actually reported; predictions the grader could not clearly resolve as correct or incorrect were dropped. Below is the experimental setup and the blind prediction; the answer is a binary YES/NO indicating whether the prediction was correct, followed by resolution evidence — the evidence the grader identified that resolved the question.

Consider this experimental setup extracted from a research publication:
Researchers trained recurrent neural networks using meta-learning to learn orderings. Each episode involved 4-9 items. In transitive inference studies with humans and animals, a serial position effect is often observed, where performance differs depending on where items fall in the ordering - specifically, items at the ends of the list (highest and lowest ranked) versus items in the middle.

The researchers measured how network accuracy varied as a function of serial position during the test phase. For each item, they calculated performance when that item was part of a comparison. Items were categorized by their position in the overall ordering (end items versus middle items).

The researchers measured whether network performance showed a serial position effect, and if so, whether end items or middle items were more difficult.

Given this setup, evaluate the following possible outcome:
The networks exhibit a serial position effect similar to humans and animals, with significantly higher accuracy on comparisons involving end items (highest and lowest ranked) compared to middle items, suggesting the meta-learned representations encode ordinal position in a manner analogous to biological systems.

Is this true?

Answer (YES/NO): YES